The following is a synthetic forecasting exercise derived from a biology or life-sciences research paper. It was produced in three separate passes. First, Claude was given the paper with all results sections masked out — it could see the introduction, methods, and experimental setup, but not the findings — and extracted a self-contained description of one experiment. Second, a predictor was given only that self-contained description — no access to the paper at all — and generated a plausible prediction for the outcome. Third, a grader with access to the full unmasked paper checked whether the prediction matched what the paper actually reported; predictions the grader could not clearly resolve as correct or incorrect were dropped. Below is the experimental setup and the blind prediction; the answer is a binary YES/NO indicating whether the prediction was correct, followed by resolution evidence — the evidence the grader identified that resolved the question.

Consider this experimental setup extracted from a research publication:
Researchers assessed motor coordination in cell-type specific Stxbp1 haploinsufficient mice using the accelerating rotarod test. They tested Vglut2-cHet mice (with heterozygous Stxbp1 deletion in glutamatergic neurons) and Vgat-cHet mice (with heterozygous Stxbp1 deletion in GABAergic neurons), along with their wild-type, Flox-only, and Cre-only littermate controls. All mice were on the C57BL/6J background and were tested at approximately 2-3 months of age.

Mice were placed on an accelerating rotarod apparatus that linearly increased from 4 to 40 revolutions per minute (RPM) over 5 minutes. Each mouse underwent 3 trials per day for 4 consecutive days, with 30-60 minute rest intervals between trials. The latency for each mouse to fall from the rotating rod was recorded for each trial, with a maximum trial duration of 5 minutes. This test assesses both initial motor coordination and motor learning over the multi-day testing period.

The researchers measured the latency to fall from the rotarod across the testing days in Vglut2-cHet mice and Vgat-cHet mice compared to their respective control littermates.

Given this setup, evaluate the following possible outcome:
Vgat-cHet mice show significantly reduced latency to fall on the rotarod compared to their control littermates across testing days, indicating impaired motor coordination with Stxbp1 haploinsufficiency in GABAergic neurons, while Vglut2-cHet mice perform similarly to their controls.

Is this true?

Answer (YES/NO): NO